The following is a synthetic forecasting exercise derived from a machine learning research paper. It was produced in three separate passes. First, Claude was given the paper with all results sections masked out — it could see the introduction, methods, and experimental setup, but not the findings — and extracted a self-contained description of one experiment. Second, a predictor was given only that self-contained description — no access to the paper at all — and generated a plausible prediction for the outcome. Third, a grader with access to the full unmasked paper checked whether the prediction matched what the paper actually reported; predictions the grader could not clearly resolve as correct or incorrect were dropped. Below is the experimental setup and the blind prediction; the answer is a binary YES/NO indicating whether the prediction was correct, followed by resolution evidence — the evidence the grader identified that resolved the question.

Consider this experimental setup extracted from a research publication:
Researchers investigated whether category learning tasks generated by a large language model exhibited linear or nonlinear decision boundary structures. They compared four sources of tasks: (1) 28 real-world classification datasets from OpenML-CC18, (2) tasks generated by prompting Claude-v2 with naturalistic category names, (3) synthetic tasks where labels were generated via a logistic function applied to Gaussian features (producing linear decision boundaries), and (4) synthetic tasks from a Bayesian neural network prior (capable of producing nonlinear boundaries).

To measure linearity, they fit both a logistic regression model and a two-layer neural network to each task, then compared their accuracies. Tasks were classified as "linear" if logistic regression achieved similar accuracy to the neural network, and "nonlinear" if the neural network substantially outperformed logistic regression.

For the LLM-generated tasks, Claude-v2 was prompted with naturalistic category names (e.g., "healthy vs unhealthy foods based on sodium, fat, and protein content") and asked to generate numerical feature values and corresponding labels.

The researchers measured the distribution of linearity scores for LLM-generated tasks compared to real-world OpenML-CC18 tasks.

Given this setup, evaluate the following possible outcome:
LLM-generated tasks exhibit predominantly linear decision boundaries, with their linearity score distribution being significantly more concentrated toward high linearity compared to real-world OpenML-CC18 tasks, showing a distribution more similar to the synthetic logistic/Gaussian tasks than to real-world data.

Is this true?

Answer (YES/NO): NO